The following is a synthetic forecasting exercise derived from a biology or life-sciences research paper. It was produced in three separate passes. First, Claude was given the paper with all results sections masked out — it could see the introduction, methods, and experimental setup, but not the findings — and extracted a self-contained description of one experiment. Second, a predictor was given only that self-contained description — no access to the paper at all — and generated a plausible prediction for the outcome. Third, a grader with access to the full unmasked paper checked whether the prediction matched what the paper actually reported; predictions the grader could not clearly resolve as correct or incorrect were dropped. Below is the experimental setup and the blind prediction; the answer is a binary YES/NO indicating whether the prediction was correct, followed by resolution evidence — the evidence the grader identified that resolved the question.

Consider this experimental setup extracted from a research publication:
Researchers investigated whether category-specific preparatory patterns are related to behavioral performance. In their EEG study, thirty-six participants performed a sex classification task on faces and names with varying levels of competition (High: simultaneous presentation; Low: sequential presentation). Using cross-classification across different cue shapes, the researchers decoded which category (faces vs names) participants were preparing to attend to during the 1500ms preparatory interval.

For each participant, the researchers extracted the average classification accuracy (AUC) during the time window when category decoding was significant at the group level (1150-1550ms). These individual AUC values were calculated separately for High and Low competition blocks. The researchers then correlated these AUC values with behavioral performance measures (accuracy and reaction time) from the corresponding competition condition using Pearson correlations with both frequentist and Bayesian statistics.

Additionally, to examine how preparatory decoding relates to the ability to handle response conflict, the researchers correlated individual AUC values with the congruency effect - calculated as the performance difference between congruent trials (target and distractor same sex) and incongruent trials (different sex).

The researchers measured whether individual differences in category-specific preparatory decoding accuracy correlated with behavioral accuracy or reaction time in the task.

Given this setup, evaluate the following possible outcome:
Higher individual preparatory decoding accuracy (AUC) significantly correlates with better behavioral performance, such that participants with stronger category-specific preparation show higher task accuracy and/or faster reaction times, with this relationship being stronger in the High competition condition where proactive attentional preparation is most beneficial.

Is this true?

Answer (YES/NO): NO